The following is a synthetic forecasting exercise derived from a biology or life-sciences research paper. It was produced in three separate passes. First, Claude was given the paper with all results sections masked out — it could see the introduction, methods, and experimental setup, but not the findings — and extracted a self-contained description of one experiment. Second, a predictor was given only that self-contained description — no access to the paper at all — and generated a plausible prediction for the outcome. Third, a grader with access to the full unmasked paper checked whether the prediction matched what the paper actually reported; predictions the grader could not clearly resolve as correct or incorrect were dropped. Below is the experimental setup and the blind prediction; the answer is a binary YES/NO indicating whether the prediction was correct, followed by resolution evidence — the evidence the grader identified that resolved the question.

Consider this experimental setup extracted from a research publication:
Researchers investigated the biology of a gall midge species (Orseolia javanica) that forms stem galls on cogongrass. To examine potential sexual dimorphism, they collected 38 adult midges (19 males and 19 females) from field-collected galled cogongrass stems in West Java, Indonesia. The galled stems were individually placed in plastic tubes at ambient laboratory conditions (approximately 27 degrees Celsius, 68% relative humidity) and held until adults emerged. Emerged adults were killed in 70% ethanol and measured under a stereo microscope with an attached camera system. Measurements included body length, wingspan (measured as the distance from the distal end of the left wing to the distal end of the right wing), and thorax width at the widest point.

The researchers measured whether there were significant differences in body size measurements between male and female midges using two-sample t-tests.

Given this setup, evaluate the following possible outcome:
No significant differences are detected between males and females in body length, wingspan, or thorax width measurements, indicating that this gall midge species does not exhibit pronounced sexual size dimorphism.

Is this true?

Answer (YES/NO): NO